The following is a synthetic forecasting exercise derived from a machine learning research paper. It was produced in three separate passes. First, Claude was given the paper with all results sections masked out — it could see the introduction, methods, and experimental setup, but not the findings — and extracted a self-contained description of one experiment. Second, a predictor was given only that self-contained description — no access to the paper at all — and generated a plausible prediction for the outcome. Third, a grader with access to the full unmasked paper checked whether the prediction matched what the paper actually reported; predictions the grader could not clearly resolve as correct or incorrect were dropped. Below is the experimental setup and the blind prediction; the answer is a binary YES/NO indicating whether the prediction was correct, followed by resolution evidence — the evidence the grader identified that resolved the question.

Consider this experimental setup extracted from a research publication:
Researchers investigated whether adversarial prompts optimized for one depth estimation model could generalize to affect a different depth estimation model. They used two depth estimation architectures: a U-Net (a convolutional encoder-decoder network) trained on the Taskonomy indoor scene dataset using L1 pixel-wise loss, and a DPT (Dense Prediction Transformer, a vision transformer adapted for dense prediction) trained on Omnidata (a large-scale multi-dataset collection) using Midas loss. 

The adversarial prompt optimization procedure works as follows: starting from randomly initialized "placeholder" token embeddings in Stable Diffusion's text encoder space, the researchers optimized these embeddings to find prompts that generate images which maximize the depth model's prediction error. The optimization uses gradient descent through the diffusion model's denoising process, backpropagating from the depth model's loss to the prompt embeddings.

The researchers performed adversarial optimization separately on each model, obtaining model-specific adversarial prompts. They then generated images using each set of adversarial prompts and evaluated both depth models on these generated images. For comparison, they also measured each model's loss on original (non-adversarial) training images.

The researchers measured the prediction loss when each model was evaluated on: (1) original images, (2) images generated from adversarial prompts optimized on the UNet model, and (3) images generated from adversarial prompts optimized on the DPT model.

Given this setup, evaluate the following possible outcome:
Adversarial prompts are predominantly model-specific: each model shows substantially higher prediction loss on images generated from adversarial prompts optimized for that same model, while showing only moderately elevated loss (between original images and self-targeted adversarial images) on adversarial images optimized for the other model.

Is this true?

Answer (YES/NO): NO